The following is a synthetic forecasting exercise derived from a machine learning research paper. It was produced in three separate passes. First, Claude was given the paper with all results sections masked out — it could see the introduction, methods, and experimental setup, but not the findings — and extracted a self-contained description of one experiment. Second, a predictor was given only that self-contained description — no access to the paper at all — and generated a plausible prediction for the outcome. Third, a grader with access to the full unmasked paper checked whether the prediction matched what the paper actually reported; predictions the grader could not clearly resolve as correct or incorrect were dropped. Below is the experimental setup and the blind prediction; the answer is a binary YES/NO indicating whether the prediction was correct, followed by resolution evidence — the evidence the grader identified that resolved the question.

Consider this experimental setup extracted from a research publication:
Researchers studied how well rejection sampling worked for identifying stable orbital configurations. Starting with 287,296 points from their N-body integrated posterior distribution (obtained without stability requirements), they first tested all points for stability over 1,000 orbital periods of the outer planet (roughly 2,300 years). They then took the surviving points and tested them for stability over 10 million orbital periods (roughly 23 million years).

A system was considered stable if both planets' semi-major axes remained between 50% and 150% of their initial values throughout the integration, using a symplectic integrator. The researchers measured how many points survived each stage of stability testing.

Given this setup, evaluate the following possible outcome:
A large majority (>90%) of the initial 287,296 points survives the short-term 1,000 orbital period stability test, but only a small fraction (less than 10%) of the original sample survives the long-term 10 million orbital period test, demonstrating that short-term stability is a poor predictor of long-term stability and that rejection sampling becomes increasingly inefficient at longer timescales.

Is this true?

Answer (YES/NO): NO